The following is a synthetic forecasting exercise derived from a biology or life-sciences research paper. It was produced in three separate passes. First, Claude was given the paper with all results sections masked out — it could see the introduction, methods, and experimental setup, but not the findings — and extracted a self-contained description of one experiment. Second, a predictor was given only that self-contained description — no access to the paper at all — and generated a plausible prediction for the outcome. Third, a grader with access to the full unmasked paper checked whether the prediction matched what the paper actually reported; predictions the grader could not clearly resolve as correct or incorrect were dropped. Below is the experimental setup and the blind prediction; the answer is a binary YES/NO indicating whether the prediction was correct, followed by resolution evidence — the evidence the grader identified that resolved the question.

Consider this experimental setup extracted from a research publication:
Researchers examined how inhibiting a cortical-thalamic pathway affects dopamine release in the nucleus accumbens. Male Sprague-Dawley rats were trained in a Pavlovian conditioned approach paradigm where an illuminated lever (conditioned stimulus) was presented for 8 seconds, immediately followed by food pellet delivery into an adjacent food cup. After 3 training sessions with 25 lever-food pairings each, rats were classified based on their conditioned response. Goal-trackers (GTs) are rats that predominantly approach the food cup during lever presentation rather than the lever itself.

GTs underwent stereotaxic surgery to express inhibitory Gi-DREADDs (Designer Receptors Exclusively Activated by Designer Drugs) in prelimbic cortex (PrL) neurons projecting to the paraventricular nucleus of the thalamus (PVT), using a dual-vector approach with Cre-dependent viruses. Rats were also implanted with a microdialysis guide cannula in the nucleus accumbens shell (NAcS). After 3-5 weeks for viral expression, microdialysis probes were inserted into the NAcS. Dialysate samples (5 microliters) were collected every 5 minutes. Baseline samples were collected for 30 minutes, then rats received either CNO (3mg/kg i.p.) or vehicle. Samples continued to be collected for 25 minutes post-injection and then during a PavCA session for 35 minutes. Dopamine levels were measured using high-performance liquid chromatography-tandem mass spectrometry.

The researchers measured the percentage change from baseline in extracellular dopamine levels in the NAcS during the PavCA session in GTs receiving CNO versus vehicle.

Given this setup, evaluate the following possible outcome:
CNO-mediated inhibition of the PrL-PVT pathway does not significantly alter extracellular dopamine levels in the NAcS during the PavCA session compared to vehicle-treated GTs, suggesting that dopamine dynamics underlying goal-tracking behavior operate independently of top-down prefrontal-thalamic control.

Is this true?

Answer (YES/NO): NO